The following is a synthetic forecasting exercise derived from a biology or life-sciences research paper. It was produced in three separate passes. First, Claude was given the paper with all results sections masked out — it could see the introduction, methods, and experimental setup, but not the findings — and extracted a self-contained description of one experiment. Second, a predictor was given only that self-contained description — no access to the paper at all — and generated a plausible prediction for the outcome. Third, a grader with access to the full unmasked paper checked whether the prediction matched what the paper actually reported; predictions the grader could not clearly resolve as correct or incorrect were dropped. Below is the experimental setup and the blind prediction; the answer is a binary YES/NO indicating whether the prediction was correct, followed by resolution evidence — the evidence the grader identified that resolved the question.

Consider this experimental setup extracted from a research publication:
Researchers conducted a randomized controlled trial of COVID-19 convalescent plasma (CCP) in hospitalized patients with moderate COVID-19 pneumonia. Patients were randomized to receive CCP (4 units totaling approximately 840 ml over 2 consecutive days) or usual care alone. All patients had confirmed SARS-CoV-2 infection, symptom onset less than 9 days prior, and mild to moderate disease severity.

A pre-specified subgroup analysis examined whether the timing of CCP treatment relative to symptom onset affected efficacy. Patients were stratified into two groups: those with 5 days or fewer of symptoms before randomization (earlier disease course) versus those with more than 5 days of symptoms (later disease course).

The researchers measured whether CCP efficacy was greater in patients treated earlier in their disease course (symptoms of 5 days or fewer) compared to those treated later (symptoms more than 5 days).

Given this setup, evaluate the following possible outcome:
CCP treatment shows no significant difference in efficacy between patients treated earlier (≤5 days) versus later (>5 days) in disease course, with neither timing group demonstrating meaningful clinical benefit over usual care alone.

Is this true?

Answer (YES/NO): YES